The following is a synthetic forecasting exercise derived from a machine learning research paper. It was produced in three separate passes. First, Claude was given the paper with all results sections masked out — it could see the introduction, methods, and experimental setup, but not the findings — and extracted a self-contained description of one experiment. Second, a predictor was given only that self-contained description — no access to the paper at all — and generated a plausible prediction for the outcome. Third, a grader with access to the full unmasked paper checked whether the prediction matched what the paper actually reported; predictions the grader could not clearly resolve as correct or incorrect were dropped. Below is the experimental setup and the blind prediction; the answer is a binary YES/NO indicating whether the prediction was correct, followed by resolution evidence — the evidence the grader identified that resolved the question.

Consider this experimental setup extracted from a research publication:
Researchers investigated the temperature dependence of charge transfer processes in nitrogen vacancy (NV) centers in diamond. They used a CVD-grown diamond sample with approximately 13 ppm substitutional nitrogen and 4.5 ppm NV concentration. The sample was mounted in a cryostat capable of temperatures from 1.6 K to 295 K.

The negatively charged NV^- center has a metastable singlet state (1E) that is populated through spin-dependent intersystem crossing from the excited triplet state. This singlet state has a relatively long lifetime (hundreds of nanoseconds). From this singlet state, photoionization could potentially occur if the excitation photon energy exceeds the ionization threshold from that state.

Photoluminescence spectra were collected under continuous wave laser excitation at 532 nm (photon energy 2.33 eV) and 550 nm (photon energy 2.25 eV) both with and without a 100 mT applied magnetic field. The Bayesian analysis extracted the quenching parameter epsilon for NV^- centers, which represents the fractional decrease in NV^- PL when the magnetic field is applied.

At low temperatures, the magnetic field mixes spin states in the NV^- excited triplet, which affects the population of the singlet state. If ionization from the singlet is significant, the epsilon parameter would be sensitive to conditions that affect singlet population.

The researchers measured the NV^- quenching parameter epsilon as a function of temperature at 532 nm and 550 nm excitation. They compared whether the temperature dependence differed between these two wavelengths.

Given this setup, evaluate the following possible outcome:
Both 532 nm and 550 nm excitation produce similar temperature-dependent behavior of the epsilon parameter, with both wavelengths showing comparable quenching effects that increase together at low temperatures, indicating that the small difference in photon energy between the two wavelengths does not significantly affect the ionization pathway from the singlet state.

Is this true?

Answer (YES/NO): NO